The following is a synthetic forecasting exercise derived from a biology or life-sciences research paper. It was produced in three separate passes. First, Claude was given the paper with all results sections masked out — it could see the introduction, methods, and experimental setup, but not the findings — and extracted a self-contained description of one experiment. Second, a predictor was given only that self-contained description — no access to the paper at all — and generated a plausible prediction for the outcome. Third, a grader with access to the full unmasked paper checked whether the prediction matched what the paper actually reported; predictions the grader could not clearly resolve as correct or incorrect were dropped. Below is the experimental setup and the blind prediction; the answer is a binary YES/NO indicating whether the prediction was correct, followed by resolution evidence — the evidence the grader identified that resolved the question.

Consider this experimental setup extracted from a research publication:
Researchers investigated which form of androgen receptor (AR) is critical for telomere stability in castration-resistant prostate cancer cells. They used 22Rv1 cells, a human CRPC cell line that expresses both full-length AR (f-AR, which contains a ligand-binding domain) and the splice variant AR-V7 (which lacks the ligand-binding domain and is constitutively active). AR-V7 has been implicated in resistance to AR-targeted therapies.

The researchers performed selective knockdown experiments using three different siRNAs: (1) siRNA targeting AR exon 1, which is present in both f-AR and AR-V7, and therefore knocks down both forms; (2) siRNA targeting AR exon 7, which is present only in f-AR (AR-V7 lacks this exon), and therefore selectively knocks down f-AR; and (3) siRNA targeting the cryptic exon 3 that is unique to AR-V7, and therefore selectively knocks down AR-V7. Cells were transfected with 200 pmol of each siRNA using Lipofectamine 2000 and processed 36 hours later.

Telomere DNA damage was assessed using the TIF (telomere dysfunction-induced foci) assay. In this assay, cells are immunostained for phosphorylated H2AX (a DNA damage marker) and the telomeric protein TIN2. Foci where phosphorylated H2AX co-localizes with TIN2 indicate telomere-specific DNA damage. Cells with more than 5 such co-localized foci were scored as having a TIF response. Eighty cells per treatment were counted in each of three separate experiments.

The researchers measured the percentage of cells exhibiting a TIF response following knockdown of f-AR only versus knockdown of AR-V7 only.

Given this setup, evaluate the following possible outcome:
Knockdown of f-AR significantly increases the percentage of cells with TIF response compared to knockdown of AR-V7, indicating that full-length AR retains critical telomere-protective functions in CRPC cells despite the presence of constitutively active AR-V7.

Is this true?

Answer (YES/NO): YES